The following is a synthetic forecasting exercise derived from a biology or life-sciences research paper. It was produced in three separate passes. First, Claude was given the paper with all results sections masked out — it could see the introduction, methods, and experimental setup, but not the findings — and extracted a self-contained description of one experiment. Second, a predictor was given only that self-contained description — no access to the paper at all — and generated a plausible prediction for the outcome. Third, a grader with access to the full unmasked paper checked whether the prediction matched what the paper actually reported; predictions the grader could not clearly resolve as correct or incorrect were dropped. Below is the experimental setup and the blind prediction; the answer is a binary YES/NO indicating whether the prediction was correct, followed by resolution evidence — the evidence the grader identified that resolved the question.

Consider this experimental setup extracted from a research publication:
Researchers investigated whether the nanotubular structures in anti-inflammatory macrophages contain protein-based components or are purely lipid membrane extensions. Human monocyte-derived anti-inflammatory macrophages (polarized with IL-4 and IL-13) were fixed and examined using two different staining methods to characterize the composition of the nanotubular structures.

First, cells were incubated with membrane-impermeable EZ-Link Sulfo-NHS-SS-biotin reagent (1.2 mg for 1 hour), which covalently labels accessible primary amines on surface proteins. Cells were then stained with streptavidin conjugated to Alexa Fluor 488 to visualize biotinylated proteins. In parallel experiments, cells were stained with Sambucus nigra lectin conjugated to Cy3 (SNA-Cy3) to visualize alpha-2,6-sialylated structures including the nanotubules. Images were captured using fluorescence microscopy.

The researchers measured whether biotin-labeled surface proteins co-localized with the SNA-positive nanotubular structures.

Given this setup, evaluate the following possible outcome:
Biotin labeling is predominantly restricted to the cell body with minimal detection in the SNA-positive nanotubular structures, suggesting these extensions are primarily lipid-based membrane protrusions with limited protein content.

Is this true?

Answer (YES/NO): NO